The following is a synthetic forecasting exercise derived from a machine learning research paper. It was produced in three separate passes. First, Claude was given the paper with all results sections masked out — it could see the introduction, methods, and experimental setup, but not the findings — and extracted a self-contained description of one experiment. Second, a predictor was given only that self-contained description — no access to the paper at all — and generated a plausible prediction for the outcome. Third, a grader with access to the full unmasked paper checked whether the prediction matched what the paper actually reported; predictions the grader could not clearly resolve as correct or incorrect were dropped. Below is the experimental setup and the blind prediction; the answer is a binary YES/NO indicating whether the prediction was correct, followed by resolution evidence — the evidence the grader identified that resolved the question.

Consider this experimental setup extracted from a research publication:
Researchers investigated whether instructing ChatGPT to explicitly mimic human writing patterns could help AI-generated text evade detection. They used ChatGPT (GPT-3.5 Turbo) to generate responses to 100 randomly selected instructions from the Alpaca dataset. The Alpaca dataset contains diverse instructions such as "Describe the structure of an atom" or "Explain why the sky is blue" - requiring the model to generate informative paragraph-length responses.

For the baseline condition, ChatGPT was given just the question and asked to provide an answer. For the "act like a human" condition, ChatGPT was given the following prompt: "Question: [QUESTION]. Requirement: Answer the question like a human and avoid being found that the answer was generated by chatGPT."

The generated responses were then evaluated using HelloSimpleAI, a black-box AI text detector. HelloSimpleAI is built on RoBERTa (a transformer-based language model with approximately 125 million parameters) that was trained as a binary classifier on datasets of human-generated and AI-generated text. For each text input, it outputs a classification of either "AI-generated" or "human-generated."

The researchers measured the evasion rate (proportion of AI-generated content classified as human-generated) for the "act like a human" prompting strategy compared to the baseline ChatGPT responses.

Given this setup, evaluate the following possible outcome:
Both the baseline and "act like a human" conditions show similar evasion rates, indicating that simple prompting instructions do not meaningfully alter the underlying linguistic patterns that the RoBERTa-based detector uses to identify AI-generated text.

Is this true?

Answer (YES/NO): NO